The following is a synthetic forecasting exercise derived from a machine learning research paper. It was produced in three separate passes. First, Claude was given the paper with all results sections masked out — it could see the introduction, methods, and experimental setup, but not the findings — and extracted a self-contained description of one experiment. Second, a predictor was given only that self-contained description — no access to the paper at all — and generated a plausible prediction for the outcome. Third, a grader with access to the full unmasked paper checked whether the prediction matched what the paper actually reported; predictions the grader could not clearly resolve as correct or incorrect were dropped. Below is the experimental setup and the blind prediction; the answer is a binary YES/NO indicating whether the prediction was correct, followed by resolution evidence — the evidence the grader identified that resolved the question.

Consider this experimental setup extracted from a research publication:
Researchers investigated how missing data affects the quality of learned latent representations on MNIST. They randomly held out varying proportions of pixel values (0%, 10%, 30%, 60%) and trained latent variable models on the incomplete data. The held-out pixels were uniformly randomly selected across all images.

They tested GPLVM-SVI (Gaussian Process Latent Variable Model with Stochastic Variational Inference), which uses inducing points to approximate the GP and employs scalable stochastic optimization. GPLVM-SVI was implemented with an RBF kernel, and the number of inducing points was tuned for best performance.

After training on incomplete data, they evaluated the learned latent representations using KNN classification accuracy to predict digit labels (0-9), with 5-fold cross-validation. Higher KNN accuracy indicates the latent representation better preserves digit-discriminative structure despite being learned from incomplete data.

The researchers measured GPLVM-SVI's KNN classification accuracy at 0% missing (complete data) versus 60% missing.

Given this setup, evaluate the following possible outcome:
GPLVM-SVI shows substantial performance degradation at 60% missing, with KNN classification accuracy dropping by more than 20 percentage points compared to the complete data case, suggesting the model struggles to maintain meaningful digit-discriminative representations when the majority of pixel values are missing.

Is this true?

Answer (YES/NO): NO